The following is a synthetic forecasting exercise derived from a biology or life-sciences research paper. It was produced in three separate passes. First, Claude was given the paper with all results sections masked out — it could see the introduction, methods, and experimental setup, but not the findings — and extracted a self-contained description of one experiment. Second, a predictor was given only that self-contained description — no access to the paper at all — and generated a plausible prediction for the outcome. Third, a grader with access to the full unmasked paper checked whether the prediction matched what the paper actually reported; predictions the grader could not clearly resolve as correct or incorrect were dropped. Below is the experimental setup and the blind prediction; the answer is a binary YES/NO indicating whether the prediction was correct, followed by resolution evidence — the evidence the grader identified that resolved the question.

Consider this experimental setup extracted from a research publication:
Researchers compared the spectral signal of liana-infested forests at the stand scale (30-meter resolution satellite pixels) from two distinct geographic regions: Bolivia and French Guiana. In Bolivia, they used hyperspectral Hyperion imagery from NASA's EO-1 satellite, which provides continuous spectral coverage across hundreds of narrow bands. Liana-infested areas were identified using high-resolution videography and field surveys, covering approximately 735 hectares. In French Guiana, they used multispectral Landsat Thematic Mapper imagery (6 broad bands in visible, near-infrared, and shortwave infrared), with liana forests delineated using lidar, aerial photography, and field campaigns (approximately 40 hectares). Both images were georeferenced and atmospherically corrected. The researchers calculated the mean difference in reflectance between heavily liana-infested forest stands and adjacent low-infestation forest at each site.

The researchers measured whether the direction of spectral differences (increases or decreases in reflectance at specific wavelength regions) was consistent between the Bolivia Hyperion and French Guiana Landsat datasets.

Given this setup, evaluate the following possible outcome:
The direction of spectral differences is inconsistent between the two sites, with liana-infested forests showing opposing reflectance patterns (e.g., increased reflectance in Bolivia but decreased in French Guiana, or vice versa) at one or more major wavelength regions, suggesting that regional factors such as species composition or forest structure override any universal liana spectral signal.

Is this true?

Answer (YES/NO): NO